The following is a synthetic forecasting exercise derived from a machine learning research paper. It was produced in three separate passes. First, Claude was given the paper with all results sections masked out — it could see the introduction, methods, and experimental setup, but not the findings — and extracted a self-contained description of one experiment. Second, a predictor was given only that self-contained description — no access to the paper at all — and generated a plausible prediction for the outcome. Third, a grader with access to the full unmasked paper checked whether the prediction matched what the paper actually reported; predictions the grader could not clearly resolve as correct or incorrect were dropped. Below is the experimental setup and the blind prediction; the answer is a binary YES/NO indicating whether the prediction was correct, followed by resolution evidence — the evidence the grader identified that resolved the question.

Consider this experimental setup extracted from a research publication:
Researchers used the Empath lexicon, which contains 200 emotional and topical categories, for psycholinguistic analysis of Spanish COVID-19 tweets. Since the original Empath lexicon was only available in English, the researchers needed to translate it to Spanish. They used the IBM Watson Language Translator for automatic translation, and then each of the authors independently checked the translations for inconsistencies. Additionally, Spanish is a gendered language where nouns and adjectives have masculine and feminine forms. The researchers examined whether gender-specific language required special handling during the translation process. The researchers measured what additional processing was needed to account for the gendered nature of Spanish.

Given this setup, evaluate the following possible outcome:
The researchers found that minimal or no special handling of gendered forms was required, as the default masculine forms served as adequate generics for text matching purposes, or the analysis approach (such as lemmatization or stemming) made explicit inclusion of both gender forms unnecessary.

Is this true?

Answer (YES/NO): NO